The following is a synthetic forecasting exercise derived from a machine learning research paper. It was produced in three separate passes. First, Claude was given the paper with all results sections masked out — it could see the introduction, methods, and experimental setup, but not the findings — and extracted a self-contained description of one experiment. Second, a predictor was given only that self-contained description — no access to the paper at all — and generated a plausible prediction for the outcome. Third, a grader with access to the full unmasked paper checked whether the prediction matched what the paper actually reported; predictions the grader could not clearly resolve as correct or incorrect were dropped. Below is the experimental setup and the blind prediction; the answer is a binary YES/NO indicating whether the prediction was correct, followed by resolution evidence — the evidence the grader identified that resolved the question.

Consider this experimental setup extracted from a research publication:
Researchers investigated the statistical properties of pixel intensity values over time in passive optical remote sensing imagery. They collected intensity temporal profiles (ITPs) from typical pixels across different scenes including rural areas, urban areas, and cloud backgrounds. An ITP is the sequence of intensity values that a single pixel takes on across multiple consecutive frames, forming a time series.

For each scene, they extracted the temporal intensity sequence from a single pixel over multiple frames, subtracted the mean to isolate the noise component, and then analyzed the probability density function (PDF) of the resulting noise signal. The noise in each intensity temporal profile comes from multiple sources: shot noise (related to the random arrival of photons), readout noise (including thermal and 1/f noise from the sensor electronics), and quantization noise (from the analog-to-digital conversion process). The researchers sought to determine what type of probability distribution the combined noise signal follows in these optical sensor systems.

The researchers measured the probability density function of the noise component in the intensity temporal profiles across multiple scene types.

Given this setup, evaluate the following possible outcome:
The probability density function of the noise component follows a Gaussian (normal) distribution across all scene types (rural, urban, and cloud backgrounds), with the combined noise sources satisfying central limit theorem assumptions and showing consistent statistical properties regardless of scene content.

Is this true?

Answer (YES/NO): YES